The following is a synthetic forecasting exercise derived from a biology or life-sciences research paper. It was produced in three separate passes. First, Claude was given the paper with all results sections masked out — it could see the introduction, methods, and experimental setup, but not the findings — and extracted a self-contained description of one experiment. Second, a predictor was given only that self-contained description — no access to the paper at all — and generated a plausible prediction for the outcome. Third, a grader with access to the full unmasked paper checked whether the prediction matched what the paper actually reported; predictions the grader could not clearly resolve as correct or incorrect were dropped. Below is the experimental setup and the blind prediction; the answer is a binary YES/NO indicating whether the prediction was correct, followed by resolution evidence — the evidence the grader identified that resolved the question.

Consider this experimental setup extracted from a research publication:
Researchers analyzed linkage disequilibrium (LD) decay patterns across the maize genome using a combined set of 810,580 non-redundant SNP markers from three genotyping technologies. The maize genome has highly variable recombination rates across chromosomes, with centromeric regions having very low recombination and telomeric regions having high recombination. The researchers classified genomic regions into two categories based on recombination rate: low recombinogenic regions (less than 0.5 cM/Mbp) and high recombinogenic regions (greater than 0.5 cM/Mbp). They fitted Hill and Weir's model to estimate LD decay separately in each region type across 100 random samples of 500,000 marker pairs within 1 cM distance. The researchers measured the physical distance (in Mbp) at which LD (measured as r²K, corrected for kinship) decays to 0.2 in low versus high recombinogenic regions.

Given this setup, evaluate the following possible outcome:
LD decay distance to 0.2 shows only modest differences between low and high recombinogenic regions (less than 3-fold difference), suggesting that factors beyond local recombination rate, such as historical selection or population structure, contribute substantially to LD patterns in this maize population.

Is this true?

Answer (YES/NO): NO